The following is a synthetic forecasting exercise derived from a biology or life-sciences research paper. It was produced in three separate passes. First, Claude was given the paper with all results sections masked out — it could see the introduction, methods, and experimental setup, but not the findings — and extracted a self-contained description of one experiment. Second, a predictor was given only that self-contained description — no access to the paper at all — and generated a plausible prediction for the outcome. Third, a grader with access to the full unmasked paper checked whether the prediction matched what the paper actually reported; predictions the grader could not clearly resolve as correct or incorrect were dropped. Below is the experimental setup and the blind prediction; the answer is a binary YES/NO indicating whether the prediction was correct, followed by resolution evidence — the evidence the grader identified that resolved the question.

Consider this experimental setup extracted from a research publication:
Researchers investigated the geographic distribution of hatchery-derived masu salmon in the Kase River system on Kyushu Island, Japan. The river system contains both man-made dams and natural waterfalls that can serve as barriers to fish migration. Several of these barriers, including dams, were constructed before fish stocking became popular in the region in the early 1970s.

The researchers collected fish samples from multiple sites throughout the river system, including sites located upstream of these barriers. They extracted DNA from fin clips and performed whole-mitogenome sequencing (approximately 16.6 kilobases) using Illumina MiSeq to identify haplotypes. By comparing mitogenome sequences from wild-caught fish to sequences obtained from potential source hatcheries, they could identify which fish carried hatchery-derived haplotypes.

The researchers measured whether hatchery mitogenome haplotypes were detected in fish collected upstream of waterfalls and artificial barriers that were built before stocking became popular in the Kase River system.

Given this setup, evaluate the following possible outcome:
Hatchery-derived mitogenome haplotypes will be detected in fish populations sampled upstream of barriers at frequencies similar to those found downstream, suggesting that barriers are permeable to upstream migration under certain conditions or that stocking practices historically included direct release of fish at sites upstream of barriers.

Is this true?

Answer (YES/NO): NO